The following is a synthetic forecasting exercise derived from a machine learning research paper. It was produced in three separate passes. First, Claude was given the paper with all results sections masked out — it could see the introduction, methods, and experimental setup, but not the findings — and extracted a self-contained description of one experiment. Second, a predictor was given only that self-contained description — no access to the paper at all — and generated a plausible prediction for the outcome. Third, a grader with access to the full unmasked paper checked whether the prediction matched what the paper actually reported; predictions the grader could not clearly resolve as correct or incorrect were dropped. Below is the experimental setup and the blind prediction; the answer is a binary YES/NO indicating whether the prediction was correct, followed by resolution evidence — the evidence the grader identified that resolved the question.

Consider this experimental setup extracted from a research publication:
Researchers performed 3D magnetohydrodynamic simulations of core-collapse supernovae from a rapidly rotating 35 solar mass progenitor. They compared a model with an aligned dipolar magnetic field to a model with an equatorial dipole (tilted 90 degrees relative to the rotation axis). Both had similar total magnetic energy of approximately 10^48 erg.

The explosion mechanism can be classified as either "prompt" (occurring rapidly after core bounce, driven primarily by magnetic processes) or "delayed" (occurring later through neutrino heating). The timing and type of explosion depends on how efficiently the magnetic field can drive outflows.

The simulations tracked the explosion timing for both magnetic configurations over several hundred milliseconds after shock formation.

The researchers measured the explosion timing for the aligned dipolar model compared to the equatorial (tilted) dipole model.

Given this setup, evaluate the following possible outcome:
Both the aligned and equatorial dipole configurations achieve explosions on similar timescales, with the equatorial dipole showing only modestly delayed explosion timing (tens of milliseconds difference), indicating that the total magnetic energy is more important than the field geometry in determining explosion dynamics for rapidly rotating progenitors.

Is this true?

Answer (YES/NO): NO